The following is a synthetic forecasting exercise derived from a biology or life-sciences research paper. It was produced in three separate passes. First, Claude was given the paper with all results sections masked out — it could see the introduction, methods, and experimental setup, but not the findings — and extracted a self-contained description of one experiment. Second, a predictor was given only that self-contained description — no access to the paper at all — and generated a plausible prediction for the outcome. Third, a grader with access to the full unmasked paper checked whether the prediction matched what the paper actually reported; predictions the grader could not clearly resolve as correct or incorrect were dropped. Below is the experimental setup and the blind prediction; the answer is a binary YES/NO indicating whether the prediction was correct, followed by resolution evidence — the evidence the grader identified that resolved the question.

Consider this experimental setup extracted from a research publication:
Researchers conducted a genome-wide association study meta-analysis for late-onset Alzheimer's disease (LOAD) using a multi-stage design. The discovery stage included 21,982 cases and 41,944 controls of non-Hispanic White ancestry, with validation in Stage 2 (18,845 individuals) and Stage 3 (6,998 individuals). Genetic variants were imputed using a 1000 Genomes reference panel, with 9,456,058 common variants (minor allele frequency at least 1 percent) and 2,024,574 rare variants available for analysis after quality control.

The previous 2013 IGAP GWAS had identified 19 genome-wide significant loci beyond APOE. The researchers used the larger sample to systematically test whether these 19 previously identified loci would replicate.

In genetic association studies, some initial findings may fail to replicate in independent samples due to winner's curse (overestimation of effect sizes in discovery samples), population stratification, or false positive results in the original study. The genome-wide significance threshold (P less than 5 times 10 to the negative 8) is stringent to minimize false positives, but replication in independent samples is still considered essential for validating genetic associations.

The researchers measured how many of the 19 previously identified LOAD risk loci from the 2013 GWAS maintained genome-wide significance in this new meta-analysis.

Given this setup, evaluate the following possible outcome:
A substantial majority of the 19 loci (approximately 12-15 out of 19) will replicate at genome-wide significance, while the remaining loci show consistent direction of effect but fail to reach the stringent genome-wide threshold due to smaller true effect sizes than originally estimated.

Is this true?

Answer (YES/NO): NO